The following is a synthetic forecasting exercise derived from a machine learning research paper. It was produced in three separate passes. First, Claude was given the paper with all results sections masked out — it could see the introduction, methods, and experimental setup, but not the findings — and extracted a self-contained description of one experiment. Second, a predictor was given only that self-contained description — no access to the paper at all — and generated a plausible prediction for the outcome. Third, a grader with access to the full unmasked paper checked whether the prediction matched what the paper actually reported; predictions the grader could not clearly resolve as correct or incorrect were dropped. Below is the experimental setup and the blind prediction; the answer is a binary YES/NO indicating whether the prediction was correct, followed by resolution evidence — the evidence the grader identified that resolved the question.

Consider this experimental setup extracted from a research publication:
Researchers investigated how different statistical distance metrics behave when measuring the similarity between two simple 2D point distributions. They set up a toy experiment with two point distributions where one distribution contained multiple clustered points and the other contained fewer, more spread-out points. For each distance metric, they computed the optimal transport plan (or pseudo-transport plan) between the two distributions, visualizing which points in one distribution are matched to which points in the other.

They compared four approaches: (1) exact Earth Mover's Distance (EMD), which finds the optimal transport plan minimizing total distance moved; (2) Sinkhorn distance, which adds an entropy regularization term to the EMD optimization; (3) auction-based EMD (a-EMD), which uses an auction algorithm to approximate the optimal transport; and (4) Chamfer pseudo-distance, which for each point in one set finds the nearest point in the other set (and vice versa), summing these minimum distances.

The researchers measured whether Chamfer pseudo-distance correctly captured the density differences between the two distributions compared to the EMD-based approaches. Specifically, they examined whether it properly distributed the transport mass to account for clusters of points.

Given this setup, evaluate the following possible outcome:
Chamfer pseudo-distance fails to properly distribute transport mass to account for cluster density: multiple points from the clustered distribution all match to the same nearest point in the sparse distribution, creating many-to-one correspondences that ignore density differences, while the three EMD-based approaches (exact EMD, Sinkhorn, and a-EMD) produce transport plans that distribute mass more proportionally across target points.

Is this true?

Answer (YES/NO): YES